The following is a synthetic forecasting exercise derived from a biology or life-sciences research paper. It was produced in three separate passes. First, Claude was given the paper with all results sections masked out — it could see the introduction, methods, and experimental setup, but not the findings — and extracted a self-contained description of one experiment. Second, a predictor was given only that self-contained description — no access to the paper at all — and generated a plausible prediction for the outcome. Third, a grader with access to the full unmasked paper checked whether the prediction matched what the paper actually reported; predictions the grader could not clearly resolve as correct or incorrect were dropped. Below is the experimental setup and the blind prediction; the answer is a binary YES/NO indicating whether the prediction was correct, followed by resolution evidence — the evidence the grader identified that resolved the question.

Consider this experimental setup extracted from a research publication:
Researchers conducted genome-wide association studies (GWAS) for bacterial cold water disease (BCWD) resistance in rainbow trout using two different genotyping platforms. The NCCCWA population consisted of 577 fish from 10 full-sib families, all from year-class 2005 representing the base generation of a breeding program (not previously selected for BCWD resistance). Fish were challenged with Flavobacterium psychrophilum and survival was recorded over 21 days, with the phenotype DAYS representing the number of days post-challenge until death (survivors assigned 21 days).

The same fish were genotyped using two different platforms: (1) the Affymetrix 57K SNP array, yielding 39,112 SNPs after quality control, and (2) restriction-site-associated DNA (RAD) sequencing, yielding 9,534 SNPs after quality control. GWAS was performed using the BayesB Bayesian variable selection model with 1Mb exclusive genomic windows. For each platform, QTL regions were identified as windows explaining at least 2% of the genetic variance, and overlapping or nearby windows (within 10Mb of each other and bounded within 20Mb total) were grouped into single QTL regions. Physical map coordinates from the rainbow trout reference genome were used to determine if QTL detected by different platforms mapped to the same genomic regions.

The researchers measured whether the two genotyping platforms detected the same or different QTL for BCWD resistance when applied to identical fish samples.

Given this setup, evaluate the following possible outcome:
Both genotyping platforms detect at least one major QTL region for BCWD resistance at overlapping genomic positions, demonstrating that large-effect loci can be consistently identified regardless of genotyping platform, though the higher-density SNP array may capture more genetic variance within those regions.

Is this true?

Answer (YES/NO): NO